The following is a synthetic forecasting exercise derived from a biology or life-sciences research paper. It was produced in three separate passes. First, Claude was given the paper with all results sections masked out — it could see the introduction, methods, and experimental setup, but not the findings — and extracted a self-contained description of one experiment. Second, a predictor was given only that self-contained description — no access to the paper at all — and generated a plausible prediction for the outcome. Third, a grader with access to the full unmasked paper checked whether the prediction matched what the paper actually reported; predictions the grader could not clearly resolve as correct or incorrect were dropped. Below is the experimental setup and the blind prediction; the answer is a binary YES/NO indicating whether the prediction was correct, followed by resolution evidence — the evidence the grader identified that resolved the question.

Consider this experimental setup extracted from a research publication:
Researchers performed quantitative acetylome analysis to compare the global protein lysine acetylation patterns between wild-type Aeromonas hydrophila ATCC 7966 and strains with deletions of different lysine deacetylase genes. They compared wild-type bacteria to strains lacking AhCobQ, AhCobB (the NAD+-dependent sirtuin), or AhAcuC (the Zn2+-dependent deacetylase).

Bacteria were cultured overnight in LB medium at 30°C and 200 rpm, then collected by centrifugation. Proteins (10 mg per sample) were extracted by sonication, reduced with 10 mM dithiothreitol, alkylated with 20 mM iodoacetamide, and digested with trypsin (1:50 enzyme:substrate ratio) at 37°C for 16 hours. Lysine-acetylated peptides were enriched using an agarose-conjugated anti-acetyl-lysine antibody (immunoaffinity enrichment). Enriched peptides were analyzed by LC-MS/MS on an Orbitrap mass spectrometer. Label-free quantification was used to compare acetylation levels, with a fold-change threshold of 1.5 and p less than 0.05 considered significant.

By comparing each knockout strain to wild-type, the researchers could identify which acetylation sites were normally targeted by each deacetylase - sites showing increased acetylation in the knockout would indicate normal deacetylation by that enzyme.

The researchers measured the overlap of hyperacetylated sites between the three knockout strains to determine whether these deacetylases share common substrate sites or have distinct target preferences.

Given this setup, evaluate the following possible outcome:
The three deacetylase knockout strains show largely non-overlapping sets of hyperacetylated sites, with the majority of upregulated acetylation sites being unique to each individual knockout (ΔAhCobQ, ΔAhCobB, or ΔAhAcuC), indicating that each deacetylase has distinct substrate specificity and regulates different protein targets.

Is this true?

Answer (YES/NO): YES